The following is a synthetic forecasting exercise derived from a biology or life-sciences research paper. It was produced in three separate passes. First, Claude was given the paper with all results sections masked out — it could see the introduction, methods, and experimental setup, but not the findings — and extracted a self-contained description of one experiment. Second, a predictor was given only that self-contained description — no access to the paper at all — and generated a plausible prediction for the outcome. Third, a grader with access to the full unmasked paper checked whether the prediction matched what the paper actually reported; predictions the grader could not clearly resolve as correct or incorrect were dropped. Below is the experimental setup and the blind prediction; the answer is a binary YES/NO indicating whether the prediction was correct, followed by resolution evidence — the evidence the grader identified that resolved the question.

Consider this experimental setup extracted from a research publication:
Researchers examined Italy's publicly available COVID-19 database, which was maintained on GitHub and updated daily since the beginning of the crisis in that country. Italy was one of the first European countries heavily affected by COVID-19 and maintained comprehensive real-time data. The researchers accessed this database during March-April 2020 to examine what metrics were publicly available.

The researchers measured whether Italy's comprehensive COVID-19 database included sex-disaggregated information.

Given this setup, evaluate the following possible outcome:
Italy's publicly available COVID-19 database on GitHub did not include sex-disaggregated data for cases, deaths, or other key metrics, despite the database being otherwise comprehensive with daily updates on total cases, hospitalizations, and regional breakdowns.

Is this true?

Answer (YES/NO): YES